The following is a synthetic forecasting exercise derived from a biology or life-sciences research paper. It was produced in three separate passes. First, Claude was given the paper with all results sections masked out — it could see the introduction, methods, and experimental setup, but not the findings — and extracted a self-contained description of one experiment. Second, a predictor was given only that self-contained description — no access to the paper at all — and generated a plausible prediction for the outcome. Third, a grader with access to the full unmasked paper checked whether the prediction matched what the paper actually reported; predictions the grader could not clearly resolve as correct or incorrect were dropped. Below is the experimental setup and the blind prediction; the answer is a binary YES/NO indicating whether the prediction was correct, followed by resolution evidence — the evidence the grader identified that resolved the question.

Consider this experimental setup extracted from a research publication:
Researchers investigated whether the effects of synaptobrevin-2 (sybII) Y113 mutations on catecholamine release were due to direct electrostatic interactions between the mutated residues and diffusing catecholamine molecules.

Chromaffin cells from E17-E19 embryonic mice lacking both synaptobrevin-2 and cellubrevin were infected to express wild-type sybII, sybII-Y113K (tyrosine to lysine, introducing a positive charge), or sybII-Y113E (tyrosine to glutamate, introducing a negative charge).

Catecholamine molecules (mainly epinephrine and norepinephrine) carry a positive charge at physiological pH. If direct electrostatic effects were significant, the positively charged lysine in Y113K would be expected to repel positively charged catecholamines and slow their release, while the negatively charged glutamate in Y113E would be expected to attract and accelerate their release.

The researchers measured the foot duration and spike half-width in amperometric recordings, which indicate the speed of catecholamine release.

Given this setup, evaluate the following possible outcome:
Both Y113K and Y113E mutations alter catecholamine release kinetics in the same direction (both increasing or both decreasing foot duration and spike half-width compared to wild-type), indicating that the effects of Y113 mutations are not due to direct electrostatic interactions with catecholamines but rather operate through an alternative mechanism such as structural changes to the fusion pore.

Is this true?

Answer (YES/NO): YES